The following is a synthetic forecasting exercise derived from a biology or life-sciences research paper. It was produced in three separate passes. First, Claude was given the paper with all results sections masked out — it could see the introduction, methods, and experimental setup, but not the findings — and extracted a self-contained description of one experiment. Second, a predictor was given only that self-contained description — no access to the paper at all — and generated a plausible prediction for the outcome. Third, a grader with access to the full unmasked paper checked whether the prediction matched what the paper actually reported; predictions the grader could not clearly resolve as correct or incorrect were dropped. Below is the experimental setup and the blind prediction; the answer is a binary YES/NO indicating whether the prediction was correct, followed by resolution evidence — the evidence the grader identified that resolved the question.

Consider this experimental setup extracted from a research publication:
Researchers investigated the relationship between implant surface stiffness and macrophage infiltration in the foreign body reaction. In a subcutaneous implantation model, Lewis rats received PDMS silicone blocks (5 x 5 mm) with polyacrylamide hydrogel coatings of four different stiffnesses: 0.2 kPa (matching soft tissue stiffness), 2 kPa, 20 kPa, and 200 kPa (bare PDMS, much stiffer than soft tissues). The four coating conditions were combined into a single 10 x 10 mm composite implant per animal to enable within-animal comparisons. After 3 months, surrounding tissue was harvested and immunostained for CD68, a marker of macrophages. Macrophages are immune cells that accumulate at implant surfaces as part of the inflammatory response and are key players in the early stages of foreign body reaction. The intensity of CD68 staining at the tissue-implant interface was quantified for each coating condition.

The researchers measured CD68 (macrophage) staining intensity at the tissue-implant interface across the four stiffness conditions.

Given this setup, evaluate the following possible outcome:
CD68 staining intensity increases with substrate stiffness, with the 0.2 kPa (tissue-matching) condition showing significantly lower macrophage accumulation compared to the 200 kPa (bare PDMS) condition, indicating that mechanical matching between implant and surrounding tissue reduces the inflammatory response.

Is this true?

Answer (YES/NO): YES